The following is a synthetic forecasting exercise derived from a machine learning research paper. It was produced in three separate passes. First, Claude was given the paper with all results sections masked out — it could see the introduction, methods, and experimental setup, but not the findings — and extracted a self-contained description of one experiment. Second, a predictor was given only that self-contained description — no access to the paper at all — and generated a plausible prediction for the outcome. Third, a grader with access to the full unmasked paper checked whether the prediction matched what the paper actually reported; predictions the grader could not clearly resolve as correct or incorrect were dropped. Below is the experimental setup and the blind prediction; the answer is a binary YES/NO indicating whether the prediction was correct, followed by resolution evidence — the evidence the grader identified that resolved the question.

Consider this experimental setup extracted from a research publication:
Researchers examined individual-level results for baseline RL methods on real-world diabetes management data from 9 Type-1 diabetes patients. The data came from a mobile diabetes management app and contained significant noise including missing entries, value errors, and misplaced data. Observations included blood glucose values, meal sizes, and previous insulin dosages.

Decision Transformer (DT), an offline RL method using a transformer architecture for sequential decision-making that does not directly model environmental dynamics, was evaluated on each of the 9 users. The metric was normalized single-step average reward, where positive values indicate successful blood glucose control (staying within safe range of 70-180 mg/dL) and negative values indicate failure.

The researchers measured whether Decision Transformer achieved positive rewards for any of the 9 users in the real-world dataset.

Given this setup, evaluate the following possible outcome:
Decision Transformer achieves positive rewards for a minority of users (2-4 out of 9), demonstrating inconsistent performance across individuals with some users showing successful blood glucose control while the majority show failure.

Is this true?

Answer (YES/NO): NO